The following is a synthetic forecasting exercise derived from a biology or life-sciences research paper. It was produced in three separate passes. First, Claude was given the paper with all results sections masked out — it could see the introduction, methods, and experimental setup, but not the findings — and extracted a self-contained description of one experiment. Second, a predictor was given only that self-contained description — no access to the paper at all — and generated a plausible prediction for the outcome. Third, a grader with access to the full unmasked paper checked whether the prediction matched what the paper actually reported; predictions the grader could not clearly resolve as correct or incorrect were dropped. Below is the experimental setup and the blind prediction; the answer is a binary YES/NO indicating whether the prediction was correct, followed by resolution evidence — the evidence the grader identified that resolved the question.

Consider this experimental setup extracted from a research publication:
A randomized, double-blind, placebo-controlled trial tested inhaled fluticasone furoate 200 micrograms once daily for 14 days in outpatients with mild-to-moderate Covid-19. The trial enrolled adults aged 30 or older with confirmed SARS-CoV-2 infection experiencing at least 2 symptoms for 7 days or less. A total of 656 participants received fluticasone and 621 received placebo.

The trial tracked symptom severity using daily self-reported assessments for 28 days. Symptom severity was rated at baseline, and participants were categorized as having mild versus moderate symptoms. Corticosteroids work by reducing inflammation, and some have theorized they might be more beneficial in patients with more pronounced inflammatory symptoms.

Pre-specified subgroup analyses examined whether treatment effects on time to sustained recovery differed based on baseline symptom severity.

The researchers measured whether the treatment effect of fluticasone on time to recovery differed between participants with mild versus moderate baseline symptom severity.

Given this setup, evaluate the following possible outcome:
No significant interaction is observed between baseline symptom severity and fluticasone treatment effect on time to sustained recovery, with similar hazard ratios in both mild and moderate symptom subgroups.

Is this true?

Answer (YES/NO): YES